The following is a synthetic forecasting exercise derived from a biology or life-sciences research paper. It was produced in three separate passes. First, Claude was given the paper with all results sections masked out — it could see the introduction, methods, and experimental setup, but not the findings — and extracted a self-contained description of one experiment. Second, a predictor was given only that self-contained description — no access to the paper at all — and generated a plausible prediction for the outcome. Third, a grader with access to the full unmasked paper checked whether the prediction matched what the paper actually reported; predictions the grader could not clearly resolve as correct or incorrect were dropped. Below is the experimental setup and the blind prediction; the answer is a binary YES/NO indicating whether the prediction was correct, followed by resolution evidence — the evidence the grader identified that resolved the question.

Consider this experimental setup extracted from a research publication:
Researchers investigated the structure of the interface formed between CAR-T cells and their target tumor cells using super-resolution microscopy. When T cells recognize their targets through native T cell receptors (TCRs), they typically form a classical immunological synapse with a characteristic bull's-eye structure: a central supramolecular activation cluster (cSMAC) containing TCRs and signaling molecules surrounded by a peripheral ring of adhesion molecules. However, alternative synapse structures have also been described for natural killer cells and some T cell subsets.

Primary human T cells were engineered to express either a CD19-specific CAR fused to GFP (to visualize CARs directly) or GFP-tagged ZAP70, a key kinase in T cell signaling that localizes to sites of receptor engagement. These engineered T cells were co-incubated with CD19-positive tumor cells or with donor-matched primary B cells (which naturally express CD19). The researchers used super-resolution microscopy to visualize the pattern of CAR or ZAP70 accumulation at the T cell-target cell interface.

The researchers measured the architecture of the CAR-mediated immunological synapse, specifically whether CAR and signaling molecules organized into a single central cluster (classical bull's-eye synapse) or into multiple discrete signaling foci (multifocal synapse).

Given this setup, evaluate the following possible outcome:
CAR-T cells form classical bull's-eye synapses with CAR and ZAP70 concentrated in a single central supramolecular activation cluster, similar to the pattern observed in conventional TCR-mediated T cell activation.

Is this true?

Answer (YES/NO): NO